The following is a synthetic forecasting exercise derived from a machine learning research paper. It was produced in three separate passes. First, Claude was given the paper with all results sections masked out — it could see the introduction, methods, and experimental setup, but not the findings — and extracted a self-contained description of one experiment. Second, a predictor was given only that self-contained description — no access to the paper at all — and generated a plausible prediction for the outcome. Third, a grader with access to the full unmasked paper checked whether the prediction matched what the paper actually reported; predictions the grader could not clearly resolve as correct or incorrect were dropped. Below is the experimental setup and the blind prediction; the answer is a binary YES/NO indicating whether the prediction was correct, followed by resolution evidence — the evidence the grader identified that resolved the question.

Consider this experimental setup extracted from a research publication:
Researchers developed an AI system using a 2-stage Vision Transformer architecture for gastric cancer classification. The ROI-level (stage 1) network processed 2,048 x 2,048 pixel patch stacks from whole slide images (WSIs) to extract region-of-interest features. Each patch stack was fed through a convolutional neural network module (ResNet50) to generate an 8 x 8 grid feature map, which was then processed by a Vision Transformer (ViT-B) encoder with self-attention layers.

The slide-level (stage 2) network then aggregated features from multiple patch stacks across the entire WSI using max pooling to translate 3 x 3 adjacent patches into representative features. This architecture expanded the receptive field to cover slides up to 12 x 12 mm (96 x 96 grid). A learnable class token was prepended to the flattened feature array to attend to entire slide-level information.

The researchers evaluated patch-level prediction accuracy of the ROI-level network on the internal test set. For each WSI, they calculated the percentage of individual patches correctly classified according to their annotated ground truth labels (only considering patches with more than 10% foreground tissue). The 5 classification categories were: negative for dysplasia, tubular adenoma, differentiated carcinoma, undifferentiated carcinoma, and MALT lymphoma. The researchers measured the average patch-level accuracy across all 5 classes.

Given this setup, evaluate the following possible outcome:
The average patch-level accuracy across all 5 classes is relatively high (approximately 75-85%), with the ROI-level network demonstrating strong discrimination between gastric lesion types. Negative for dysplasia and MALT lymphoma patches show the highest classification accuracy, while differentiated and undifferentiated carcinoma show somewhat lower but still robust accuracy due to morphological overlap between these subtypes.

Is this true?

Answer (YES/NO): NO